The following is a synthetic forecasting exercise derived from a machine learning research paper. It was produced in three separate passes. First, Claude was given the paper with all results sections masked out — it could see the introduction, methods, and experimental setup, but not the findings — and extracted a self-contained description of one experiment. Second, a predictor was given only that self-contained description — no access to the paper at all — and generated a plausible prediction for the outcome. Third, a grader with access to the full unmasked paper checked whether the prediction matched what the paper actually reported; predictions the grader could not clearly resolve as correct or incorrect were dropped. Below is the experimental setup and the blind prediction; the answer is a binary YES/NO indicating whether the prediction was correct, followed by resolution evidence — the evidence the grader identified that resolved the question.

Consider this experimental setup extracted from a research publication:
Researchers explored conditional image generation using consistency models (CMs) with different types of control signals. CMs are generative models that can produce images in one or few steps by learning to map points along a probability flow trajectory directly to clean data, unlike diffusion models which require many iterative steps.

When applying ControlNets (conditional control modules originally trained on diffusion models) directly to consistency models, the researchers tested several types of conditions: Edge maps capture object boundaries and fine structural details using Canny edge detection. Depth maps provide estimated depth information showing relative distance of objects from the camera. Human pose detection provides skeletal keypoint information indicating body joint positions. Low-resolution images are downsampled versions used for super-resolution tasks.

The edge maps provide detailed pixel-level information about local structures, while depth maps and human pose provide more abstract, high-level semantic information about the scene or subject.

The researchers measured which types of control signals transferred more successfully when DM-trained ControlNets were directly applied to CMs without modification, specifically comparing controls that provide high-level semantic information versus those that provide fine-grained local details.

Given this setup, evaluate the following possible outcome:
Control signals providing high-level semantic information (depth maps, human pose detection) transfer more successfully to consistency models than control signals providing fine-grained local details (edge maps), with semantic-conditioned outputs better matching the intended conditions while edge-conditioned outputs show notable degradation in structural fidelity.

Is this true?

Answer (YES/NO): YES